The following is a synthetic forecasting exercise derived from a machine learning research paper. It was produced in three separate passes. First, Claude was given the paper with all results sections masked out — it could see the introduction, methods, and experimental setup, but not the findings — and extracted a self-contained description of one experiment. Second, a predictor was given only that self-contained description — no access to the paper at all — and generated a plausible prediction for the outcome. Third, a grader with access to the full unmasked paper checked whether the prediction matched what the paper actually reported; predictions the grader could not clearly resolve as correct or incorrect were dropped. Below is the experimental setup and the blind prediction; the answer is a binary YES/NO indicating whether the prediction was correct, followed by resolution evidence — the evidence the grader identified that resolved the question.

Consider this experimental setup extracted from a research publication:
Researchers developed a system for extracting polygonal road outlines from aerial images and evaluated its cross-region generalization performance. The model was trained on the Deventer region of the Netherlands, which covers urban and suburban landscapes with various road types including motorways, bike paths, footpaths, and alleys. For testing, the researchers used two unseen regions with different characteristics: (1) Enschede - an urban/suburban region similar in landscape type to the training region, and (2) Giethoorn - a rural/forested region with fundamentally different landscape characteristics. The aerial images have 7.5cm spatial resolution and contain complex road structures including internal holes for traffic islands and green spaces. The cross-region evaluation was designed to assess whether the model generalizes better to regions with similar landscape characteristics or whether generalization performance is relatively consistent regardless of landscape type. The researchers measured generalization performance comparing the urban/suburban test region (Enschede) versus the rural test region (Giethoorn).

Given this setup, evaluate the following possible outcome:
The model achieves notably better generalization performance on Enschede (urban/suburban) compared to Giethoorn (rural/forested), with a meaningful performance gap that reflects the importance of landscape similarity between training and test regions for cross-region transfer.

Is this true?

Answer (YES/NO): NO